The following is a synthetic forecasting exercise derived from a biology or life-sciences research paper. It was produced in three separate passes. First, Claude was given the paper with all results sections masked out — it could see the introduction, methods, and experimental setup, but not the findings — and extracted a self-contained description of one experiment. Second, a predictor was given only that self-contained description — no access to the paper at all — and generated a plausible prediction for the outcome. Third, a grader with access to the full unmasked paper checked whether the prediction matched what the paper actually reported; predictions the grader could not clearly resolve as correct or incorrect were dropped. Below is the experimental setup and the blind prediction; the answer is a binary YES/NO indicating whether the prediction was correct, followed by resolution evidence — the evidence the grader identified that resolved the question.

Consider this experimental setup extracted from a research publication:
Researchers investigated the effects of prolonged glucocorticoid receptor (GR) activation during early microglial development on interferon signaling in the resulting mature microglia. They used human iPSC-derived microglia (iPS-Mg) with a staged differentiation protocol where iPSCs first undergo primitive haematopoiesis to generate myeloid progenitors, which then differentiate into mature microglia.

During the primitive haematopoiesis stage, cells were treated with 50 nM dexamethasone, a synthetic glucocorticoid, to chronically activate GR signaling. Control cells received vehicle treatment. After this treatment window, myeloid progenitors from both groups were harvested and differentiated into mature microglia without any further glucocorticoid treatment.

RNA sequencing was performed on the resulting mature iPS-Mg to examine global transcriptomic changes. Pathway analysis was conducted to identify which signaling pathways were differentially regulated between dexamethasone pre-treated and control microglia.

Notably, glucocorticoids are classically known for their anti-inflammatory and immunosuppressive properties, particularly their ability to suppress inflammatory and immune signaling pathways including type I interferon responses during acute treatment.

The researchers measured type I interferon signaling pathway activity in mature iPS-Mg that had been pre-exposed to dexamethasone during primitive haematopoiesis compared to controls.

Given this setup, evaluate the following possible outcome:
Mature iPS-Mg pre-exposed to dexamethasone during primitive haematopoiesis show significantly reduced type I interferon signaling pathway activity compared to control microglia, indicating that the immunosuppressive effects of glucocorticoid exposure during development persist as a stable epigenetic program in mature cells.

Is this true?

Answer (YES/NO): NO